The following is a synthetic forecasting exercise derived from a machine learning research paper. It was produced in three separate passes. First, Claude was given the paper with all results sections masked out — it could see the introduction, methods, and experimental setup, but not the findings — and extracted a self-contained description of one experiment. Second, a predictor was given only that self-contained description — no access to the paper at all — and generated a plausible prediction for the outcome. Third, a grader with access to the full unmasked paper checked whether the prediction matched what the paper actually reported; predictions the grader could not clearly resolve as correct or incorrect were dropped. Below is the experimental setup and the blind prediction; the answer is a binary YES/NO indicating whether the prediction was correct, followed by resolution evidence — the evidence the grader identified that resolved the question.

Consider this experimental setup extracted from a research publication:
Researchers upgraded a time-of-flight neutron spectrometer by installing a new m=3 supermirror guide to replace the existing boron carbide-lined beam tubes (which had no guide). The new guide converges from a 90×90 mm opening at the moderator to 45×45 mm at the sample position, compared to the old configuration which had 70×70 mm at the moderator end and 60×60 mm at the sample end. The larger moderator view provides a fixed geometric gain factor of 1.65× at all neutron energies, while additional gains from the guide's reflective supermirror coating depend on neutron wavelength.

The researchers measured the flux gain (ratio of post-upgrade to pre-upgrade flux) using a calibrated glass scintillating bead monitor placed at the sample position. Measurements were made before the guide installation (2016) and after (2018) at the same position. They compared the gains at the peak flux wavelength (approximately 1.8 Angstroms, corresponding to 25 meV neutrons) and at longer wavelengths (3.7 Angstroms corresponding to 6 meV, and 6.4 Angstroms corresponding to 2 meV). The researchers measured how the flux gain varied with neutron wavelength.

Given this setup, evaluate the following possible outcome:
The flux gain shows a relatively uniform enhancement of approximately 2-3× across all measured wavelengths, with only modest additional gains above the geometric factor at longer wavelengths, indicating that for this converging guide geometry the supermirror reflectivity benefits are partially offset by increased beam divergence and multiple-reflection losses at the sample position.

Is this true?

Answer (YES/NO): NO